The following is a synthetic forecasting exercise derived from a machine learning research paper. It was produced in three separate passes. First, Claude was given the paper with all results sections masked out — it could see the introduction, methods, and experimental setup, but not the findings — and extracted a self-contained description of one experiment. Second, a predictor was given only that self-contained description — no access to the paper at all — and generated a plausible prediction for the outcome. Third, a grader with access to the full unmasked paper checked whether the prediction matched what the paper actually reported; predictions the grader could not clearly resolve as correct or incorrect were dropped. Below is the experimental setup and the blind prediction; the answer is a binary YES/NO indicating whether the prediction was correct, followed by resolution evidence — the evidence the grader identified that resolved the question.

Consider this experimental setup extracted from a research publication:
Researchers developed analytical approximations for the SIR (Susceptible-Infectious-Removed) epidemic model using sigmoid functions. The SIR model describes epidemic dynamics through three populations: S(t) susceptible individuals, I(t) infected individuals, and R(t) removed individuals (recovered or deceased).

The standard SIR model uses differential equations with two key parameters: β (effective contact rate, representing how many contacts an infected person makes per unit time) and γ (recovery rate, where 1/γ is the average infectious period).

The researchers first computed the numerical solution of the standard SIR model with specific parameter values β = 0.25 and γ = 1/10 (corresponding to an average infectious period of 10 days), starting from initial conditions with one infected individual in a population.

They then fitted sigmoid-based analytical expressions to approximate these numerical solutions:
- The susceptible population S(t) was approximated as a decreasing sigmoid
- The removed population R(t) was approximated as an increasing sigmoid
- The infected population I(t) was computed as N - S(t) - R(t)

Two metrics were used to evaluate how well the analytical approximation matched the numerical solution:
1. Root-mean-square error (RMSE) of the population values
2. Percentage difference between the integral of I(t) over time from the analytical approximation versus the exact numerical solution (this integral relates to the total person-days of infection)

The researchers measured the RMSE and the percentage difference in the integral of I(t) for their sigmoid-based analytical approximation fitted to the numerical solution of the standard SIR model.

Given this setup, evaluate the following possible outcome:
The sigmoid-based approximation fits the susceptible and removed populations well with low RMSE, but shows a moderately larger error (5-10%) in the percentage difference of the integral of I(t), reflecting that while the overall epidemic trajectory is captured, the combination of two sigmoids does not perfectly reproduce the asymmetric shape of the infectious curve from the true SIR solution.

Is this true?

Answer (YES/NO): YES